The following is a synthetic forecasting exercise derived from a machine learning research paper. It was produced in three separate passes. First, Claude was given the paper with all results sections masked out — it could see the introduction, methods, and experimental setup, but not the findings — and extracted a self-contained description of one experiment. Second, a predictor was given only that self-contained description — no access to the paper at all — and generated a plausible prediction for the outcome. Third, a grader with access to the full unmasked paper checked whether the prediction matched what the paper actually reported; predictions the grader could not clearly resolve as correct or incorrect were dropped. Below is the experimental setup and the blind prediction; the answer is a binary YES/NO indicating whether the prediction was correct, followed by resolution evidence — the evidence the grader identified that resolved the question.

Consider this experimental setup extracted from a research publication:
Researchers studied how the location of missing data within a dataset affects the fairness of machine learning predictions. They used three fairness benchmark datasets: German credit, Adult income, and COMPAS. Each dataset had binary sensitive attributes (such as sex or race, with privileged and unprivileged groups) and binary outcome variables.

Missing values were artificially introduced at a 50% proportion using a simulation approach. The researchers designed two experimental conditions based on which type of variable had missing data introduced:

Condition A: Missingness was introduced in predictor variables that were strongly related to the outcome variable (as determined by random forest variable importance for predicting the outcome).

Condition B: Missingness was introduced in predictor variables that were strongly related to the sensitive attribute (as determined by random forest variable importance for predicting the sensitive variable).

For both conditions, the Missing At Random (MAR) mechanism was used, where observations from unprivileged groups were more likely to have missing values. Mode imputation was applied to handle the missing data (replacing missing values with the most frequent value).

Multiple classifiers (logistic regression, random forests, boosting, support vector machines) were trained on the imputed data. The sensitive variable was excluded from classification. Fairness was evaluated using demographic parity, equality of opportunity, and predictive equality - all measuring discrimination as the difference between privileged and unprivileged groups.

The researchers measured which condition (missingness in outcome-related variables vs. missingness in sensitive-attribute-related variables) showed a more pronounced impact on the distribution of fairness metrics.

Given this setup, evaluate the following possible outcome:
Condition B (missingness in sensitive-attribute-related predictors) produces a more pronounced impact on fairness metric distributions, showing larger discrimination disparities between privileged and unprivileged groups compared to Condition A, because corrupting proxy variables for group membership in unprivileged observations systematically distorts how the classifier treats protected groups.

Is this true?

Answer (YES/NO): NO